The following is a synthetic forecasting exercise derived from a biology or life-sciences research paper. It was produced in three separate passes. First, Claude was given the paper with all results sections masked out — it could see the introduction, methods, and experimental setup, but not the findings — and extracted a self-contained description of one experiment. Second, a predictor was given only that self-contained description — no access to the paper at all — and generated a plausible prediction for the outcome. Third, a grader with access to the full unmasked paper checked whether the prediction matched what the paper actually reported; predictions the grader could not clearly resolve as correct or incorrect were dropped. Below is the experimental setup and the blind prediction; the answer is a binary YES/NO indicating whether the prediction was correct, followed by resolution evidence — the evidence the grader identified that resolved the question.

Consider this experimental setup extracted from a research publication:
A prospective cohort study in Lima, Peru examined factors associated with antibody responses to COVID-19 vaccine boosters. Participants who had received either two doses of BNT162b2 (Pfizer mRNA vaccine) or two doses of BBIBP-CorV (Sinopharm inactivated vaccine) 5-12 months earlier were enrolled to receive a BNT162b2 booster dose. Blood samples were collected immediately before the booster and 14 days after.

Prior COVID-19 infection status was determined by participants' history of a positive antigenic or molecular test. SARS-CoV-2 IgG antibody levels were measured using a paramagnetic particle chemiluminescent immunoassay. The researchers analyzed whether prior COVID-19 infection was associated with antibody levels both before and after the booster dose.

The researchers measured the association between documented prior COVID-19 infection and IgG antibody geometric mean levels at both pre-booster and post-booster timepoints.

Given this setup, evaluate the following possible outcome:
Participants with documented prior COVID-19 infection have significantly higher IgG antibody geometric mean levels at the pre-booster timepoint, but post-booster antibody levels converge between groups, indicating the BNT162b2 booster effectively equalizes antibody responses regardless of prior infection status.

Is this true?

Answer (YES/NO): NO